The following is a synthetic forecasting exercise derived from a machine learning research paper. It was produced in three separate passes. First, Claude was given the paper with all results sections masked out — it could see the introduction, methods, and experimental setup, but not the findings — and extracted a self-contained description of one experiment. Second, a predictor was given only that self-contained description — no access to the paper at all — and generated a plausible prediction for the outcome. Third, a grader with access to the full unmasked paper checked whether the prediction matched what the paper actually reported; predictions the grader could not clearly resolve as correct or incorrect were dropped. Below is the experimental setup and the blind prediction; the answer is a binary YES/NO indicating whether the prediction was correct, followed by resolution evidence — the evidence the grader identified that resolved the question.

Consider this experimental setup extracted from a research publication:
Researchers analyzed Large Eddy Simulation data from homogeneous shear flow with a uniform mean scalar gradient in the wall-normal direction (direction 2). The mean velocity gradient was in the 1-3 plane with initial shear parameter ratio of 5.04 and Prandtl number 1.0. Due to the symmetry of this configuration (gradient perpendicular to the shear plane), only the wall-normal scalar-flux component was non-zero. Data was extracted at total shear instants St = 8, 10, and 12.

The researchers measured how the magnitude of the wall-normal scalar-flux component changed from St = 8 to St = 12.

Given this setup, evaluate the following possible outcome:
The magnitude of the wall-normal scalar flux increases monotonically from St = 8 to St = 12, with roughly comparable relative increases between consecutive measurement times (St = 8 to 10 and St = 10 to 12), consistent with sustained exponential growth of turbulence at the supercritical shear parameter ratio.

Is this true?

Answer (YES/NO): YES